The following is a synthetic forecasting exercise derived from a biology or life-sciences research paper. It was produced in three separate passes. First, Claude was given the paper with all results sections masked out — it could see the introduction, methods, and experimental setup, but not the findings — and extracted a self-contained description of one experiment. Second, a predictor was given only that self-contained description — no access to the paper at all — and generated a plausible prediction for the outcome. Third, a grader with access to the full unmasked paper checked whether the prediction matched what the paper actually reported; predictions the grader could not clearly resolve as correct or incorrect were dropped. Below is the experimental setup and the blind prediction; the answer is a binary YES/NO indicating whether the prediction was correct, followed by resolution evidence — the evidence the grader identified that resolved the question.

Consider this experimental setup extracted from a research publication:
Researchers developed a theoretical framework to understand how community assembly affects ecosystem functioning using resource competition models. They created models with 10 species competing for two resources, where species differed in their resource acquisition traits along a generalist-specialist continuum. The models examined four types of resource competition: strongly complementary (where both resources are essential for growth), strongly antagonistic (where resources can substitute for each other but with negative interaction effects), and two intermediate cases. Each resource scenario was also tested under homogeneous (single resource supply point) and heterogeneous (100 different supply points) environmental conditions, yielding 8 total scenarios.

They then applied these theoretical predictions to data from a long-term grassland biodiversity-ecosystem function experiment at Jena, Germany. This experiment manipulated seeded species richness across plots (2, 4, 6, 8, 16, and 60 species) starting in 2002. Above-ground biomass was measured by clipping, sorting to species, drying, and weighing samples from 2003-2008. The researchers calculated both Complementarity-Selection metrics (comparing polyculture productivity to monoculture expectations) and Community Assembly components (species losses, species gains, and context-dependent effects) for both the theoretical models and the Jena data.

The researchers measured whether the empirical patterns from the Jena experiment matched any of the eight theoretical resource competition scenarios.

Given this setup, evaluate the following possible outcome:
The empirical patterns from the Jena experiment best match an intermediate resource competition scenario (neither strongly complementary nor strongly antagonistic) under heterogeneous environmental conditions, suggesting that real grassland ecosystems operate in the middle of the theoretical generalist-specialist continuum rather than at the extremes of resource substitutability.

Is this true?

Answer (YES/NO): NO